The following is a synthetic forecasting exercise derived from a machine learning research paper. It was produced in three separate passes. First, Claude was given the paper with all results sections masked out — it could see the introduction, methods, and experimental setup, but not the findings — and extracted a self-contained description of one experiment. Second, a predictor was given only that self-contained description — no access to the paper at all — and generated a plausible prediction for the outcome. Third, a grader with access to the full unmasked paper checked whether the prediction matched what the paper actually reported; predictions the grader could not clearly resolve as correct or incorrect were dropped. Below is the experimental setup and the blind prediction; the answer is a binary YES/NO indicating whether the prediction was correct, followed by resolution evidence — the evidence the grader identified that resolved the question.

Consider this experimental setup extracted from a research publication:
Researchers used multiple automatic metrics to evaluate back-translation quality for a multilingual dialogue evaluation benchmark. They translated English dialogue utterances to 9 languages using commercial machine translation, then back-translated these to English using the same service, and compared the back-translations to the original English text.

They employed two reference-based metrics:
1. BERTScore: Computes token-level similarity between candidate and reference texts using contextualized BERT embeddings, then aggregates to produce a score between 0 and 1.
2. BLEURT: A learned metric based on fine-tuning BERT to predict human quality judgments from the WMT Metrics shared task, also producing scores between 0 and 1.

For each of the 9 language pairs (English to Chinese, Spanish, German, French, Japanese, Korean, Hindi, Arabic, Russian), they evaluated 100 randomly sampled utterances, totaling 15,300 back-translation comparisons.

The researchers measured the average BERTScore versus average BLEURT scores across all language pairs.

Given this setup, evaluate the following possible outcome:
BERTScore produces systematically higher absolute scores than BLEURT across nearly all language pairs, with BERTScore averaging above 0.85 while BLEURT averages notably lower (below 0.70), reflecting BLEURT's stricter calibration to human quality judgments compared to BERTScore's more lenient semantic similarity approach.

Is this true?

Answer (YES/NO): NO